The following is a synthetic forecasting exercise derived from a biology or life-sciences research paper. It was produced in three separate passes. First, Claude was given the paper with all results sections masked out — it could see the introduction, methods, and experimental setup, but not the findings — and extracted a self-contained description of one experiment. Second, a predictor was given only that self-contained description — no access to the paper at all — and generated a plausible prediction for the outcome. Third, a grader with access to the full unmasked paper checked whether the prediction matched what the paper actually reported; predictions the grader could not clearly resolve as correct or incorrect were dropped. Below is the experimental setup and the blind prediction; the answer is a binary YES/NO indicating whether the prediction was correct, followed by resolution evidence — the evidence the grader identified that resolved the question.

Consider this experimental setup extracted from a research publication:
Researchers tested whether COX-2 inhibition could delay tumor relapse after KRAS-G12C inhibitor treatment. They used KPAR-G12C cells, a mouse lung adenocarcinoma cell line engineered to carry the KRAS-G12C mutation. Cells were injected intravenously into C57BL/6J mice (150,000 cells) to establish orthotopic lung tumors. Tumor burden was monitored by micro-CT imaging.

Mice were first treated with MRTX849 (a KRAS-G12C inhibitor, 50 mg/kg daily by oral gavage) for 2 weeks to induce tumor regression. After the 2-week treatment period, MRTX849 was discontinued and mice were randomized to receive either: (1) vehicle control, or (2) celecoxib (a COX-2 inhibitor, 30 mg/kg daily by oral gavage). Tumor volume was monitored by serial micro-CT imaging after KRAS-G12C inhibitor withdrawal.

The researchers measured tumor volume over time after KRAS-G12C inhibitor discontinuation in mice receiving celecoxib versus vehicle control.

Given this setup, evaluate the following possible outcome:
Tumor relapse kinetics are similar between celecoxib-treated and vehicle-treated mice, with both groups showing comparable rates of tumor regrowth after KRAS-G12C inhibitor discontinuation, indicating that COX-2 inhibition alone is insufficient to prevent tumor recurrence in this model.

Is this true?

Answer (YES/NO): NO